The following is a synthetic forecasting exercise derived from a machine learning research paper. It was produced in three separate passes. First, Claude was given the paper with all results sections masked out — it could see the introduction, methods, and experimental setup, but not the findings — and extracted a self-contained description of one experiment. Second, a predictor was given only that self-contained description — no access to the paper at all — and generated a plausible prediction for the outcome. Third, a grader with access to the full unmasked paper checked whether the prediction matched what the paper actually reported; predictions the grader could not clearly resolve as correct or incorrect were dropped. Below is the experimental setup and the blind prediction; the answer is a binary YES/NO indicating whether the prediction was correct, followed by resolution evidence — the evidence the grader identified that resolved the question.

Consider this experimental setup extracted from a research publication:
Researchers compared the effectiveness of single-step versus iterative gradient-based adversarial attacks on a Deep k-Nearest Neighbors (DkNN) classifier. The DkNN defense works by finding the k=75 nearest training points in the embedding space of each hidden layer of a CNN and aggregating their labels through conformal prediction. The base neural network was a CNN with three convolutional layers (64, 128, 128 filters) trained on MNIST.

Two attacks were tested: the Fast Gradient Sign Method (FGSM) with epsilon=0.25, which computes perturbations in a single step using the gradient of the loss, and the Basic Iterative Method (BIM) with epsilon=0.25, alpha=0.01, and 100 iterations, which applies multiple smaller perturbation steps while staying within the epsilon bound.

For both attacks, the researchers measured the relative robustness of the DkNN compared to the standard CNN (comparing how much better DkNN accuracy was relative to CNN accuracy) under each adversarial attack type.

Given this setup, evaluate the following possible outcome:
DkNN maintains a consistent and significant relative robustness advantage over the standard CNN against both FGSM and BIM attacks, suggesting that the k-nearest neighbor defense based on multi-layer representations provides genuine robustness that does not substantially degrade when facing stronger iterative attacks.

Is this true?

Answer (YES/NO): NO